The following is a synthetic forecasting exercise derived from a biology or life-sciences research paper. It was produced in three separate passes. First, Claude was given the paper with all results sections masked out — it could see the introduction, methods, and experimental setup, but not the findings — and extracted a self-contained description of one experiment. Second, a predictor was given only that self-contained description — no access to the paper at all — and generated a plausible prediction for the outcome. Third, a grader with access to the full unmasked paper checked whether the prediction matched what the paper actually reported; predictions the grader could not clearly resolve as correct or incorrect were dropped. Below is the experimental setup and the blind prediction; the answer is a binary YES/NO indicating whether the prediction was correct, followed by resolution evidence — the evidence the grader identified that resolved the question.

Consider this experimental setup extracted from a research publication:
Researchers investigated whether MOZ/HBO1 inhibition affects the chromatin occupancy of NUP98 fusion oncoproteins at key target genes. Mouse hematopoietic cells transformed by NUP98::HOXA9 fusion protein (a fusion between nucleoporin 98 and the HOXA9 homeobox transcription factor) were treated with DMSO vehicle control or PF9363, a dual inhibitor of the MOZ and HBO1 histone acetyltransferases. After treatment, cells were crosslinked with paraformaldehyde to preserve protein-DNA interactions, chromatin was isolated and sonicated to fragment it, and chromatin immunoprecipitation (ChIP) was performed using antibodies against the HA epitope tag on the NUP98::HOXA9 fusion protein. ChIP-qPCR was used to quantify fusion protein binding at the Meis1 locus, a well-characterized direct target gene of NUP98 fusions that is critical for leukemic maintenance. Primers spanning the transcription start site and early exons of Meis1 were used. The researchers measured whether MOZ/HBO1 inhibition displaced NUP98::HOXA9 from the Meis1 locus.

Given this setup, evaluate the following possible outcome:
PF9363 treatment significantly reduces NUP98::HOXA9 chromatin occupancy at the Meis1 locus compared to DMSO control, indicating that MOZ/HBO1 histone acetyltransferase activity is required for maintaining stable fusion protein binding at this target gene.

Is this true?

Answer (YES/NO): YES